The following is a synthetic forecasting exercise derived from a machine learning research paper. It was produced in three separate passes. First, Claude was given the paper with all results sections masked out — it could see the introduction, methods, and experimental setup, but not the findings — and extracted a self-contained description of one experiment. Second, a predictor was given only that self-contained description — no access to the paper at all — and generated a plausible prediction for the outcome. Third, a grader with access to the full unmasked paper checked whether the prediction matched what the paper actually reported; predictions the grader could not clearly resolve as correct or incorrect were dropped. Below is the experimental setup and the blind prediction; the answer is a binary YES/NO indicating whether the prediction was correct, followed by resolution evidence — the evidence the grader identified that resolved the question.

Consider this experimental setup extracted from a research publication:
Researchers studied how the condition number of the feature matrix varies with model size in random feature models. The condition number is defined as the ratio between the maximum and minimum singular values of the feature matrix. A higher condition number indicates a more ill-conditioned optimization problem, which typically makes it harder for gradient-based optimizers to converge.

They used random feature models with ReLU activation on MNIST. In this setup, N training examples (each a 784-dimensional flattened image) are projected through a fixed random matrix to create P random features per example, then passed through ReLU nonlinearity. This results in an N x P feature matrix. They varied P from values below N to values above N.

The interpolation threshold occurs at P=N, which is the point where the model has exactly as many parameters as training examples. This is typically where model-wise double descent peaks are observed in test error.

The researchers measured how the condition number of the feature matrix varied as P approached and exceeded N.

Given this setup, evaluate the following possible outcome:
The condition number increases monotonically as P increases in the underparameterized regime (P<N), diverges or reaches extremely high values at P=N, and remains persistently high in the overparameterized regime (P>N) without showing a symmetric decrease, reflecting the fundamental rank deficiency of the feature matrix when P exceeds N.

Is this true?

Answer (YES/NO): NO